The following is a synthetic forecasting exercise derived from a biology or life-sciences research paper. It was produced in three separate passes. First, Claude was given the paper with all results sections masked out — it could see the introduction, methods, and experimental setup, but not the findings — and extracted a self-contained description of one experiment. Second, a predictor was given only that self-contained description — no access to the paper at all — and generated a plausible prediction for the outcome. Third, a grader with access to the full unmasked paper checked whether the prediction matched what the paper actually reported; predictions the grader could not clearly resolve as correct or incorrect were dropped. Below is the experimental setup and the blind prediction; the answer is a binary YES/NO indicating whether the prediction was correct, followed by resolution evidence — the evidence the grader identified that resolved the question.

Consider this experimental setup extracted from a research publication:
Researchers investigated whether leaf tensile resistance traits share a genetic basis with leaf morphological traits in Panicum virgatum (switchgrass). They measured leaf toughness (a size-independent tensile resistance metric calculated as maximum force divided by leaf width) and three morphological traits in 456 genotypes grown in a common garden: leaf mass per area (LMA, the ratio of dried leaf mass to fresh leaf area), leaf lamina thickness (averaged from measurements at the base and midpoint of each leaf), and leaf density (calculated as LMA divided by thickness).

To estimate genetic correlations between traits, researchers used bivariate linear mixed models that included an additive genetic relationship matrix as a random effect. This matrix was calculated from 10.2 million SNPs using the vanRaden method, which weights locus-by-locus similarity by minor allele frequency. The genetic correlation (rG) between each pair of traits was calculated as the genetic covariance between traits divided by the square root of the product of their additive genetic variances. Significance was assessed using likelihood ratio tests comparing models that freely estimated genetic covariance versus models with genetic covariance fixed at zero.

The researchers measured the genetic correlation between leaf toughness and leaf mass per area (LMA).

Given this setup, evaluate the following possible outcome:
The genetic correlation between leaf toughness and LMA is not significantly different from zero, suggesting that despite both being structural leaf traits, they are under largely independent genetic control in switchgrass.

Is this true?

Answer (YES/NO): NO